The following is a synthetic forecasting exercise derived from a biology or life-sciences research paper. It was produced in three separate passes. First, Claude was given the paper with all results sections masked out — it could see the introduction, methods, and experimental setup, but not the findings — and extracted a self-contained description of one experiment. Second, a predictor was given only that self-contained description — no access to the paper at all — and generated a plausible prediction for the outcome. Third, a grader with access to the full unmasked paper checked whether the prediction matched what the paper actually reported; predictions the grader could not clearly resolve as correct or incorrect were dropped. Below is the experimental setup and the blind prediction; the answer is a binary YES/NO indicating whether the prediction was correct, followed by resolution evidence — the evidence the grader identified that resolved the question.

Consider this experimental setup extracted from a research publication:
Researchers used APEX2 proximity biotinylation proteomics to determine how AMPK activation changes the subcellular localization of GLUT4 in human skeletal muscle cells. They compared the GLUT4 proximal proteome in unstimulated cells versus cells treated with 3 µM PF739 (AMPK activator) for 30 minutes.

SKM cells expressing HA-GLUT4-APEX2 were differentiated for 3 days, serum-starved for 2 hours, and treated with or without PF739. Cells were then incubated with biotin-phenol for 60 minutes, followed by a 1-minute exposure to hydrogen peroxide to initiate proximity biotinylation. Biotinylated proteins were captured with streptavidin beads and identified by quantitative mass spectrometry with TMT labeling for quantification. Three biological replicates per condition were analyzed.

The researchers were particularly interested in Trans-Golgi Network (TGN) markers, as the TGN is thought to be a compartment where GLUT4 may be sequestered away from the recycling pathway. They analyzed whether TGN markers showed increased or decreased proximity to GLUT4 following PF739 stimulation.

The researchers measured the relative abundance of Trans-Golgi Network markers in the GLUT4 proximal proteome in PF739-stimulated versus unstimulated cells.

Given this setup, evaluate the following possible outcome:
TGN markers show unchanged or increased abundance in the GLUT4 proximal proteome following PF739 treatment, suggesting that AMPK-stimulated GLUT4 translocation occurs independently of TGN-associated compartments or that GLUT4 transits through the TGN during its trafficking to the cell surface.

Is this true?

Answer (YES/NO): NO